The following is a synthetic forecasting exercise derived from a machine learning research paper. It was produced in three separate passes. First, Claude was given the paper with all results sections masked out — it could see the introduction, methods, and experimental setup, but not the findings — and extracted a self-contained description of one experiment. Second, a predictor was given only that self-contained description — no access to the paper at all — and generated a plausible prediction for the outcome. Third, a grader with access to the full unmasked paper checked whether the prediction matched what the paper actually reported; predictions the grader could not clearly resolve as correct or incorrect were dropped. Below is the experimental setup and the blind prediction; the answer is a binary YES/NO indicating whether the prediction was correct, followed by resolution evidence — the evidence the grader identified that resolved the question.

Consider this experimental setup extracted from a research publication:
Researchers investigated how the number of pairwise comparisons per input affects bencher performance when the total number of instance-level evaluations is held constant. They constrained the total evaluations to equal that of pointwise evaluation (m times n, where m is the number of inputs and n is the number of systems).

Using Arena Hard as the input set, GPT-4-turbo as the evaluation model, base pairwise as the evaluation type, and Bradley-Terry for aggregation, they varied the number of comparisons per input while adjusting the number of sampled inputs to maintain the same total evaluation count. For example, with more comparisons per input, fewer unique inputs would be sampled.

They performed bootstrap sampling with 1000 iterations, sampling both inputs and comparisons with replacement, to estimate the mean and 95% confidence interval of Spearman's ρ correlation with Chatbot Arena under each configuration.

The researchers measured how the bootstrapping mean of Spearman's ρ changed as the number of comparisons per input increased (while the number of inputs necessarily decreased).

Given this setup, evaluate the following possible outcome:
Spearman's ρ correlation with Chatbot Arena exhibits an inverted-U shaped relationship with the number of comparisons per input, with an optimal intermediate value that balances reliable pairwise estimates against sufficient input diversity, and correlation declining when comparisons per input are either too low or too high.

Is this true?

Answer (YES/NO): NO